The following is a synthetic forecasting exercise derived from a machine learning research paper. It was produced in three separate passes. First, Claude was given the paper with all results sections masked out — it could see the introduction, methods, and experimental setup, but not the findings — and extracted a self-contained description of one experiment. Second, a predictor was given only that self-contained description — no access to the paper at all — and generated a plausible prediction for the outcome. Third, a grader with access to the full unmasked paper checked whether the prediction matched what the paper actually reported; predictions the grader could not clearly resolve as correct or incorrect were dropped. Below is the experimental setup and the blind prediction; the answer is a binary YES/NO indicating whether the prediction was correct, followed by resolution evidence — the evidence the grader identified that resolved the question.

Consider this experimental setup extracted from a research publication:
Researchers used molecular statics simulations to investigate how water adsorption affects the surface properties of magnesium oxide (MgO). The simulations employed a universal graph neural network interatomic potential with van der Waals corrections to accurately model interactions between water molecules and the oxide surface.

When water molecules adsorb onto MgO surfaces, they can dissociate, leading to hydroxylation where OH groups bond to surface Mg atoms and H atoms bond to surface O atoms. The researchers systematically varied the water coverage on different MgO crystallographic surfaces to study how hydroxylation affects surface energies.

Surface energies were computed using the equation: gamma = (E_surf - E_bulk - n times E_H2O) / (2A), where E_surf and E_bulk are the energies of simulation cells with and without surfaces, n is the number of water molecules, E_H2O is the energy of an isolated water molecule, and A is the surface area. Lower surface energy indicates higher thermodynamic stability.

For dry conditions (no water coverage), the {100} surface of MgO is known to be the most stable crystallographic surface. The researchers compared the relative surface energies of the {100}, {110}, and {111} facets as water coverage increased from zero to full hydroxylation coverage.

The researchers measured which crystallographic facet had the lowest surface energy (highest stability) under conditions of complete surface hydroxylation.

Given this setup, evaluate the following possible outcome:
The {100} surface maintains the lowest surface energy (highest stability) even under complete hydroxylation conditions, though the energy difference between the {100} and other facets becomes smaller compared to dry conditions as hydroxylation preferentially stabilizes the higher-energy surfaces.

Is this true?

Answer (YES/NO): YES